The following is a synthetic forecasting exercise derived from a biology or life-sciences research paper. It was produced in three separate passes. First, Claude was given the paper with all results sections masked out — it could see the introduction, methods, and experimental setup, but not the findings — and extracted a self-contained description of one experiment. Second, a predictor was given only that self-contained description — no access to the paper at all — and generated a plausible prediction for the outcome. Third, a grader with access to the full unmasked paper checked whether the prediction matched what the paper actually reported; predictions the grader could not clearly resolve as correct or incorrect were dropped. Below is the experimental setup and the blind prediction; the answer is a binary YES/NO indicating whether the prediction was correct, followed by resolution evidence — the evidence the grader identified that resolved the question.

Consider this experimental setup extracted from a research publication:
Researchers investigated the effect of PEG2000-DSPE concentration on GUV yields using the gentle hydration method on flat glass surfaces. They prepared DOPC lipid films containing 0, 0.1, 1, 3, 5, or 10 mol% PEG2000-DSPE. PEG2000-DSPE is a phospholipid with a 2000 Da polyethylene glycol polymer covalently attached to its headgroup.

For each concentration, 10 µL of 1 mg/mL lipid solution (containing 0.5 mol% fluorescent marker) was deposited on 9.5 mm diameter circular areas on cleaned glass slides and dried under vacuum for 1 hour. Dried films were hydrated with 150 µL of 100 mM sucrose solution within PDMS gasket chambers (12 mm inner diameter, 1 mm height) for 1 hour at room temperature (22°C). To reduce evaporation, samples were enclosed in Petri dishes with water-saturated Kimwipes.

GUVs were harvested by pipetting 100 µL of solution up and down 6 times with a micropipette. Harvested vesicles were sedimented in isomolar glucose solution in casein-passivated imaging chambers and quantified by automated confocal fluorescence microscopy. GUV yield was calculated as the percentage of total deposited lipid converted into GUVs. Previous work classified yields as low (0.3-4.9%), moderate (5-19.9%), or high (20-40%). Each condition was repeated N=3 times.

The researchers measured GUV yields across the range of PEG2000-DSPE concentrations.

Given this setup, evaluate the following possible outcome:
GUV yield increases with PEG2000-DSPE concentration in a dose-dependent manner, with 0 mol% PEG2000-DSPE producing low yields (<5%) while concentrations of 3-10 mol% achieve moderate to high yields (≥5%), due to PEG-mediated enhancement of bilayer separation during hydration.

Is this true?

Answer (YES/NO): NO